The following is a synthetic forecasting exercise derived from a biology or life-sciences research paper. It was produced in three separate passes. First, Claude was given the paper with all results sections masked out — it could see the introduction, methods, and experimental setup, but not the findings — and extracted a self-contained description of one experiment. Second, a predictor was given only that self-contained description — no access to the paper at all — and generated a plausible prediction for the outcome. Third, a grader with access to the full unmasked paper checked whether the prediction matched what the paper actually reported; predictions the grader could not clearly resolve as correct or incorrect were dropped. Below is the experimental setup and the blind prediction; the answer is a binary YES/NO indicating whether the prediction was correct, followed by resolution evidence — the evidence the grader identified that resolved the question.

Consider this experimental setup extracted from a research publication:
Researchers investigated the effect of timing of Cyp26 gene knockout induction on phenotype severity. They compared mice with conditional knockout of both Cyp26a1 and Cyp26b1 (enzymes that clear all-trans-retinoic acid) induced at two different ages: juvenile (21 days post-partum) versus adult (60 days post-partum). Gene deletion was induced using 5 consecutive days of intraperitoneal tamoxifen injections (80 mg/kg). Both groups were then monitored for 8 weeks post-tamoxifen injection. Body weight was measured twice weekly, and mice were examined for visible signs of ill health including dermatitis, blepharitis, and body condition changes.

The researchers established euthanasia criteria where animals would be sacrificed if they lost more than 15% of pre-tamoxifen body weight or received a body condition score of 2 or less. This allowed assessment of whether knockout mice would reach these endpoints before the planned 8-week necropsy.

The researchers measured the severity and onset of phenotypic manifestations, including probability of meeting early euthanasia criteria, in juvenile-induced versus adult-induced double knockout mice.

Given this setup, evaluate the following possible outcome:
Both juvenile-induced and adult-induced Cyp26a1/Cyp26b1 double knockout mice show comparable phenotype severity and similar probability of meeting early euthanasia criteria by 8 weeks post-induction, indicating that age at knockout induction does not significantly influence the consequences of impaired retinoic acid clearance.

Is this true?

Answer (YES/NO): NO